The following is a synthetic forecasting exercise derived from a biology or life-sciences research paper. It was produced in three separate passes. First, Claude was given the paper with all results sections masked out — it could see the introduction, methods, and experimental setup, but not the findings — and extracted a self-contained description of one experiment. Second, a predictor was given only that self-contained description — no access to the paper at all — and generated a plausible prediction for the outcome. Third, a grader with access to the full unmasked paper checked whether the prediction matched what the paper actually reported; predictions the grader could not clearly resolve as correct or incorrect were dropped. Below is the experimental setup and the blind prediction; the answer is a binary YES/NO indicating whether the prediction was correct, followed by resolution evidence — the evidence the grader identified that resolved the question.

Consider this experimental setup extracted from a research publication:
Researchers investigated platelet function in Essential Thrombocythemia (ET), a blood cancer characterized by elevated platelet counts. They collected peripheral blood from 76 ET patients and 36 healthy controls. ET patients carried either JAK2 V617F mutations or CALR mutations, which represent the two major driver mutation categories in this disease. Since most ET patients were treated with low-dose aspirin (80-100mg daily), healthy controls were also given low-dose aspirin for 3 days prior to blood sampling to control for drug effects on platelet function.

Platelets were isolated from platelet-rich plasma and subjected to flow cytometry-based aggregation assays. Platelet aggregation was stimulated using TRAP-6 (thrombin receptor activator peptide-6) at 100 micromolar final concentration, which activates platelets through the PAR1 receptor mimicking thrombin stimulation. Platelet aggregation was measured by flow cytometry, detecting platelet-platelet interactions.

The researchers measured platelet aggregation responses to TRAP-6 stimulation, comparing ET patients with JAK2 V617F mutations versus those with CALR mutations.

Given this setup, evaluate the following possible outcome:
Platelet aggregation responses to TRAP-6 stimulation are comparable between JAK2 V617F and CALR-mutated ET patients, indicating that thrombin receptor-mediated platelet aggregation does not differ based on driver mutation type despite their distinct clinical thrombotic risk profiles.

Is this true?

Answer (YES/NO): NO